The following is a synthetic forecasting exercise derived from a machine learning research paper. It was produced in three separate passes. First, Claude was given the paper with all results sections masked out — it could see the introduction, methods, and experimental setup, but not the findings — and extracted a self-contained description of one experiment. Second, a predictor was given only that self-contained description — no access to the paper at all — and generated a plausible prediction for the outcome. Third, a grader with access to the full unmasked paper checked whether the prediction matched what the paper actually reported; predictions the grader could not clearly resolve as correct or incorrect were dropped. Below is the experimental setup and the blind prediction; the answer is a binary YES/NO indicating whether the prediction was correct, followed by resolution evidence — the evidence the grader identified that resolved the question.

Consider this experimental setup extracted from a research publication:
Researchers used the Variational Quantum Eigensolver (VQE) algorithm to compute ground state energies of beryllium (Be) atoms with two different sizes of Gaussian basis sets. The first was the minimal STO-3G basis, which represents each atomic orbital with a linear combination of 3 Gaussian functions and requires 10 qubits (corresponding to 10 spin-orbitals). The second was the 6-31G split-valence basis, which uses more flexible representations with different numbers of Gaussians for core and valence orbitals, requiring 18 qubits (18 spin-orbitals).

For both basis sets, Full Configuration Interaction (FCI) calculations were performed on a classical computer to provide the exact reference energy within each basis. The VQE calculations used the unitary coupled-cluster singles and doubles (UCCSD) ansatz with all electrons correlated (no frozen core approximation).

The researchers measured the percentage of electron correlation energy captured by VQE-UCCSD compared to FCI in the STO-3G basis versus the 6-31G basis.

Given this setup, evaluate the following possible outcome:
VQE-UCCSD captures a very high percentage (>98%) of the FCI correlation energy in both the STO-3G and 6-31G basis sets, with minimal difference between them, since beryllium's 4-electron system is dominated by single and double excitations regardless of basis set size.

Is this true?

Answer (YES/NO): NO